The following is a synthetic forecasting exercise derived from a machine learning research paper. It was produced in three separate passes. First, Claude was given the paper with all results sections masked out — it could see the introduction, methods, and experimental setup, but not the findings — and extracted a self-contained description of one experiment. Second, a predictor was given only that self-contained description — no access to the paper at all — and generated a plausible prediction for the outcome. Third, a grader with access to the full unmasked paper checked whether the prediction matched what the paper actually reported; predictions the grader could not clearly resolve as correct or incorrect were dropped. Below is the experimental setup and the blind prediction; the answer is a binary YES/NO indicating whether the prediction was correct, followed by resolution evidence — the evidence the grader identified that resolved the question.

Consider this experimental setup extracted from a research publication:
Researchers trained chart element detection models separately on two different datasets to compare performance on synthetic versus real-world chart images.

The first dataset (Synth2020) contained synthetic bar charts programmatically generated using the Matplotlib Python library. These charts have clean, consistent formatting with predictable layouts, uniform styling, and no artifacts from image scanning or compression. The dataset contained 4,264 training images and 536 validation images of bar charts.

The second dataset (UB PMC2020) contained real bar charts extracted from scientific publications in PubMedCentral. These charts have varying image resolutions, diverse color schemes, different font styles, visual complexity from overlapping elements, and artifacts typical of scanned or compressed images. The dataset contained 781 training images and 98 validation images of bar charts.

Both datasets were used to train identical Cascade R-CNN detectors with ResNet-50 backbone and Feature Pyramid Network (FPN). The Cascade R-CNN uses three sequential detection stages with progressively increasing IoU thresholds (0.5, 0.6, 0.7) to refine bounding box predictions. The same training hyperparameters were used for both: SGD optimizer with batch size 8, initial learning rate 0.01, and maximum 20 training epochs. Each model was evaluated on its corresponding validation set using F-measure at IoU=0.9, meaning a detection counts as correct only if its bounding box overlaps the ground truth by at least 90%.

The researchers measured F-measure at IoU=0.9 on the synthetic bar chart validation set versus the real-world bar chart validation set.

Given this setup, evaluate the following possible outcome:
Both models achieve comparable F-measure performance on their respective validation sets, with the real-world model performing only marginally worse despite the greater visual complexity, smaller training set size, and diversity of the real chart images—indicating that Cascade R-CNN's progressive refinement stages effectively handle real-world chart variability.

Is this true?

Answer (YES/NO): NO